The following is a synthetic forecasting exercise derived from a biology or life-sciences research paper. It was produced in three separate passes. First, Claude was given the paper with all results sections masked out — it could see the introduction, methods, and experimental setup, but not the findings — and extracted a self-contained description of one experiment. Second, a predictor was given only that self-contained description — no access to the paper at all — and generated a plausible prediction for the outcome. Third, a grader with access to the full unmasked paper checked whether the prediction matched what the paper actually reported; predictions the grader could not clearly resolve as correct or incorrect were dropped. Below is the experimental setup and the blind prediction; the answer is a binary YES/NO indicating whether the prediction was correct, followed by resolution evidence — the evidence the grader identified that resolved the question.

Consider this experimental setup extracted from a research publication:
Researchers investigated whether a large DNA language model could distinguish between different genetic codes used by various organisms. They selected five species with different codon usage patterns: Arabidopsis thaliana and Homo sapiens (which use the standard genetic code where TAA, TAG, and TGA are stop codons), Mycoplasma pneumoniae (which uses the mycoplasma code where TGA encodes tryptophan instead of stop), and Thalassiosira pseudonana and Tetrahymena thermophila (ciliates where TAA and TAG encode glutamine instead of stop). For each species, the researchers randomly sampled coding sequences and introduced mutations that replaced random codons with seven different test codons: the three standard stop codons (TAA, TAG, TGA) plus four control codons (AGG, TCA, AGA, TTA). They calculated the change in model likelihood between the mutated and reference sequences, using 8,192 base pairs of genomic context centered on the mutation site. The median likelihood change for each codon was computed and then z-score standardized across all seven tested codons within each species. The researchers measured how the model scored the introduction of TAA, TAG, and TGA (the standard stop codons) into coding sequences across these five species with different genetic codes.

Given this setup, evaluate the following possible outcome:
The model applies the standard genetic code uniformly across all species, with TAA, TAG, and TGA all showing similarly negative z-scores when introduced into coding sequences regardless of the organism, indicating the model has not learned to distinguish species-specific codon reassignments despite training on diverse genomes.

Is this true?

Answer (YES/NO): NO